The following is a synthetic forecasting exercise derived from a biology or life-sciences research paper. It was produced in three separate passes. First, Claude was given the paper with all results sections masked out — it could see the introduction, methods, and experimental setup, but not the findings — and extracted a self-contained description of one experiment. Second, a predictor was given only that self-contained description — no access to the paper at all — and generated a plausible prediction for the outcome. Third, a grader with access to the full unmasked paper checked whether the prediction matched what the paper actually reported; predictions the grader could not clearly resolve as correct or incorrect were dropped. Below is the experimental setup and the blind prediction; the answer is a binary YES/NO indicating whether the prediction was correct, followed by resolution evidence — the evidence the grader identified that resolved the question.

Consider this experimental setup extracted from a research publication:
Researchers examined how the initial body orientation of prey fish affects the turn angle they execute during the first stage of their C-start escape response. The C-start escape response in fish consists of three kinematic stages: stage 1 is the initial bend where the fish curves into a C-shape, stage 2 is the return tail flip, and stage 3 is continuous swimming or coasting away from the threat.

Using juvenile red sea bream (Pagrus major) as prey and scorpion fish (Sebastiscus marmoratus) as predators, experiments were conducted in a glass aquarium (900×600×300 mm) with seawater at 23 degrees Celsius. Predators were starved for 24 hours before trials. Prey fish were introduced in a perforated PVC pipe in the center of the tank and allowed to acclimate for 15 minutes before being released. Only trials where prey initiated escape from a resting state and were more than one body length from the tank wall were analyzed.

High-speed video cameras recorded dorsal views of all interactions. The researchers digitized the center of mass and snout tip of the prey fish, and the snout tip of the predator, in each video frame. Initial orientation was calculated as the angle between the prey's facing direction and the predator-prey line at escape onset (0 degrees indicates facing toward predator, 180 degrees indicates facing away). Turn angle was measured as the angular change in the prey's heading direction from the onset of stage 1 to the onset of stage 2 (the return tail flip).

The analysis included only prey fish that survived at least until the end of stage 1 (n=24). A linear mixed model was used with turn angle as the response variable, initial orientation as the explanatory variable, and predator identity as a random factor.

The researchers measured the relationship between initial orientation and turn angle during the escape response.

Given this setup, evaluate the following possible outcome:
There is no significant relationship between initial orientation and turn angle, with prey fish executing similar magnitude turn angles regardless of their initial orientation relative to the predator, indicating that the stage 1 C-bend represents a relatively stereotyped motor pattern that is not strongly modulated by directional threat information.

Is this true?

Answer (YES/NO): NO